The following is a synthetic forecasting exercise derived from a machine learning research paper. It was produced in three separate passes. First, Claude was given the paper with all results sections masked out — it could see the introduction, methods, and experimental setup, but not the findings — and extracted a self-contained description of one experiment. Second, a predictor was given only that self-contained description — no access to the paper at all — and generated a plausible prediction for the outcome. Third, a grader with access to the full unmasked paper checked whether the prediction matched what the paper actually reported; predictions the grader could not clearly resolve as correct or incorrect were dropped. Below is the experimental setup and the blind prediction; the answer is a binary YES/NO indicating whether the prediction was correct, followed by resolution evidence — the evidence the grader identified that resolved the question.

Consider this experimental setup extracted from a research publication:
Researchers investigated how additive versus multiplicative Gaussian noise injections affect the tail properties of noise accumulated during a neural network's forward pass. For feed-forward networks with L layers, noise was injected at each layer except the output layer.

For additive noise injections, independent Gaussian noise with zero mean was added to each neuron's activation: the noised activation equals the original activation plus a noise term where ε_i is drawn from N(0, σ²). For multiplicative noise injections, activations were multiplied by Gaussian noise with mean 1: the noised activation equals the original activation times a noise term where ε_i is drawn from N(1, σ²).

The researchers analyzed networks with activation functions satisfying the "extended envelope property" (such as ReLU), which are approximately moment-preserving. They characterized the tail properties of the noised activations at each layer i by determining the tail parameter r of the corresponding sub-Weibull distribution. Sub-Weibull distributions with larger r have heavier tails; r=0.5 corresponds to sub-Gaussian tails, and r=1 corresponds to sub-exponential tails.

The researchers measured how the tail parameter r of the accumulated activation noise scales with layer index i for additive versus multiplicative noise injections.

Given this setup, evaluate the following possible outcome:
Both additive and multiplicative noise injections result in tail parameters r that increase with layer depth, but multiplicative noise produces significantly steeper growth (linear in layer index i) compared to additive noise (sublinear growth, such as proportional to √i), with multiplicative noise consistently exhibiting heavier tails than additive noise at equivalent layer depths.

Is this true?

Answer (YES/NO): NO